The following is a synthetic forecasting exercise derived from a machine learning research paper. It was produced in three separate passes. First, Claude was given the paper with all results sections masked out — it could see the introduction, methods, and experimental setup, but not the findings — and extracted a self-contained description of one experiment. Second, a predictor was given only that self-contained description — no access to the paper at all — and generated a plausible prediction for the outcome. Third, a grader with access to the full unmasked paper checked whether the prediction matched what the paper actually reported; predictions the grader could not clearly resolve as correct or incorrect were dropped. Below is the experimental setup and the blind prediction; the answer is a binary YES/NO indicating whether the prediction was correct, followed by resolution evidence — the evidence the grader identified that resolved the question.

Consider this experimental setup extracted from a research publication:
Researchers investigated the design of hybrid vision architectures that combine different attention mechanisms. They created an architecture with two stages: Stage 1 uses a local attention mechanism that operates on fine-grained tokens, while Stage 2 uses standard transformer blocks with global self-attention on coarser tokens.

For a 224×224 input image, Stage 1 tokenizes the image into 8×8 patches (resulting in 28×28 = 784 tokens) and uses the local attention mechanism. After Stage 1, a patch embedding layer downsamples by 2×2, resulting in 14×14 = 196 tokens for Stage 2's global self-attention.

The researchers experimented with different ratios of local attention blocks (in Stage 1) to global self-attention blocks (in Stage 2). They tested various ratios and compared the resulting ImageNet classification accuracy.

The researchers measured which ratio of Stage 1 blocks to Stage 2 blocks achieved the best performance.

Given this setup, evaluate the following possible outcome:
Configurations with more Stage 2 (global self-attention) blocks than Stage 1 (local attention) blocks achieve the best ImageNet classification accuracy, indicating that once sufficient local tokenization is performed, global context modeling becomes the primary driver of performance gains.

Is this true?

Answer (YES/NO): YES